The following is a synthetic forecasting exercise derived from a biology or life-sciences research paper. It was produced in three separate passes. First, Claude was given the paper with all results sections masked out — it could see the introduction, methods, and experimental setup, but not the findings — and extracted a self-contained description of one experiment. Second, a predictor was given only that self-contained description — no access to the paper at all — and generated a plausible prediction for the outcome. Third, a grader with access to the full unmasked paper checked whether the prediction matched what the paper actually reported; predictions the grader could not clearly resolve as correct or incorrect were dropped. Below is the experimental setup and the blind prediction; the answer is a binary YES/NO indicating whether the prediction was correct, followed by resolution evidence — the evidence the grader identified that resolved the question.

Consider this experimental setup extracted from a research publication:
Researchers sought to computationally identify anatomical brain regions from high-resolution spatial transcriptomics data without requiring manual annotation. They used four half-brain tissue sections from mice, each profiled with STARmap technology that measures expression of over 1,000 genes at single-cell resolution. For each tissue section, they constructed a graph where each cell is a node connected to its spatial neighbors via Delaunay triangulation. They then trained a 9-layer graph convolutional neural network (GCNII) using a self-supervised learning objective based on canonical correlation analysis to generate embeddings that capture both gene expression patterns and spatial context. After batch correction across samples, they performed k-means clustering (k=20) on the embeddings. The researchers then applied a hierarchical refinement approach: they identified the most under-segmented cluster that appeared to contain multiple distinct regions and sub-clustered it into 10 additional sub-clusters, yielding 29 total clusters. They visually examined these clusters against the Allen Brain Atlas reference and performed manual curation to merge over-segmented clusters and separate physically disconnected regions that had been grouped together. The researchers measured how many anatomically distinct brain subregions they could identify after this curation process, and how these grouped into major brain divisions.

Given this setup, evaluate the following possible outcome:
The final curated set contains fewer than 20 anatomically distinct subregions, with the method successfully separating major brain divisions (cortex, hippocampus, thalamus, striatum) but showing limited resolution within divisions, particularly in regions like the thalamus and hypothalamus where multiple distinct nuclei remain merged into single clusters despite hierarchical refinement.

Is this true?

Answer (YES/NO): NO